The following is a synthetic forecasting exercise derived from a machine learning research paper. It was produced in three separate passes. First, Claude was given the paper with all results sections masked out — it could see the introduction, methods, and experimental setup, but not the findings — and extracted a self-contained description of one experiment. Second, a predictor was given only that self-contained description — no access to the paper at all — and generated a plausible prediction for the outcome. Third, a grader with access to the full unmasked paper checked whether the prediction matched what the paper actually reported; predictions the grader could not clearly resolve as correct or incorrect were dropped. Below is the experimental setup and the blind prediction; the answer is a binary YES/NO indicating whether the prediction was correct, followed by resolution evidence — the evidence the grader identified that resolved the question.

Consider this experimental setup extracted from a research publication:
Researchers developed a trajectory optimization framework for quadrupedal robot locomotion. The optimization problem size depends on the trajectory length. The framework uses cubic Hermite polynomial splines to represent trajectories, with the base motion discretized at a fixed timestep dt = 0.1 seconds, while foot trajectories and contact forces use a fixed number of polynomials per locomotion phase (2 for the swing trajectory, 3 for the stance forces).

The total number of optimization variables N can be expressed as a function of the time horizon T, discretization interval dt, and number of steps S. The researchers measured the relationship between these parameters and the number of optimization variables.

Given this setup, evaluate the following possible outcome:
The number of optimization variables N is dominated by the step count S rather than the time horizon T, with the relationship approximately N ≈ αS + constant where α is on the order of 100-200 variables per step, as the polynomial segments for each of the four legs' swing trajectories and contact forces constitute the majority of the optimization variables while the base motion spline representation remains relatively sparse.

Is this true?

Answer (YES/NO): NO